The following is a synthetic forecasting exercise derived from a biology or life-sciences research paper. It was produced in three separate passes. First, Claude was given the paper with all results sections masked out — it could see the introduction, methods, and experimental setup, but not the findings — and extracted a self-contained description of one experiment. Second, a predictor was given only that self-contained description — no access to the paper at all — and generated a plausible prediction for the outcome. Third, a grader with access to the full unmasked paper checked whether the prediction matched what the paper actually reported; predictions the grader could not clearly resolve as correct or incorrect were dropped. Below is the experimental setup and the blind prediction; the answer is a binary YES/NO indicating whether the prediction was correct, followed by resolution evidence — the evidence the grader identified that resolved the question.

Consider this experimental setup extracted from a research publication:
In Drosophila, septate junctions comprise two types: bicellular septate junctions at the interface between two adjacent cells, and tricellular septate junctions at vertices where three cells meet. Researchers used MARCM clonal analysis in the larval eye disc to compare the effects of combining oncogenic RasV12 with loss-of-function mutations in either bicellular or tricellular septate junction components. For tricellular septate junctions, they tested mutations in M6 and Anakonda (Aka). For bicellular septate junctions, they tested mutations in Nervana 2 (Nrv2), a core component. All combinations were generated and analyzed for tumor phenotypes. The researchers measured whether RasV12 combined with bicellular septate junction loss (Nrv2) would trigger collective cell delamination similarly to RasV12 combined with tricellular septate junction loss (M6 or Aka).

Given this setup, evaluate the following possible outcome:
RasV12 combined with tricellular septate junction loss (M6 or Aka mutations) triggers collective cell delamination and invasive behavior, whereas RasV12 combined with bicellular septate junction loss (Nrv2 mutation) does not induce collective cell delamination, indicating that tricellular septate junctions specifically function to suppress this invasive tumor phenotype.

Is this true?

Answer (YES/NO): NO